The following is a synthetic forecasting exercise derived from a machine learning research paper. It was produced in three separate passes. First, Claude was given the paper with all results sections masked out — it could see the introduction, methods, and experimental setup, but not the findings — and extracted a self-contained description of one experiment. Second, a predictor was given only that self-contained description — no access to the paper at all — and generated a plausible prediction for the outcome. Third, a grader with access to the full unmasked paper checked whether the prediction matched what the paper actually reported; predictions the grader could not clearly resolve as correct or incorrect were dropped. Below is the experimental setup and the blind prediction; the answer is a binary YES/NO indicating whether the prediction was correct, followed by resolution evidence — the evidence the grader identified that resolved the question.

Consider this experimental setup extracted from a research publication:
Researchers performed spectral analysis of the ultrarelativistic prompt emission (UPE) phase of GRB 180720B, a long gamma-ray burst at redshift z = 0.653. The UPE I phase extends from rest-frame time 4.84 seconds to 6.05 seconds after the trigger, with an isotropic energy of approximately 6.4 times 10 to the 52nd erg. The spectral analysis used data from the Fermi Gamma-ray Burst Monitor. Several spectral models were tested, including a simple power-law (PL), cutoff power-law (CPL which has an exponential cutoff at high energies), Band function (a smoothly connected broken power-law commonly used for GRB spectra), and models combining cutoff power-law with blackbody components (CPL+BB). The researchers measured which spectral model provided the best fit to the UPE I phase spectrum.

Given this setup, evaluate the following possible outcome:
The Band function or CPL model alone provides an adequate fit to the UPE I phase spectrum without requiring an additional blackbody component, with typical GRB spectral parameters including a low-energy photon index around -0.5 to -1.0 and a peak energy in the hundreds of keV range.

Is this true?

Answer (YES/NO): NO